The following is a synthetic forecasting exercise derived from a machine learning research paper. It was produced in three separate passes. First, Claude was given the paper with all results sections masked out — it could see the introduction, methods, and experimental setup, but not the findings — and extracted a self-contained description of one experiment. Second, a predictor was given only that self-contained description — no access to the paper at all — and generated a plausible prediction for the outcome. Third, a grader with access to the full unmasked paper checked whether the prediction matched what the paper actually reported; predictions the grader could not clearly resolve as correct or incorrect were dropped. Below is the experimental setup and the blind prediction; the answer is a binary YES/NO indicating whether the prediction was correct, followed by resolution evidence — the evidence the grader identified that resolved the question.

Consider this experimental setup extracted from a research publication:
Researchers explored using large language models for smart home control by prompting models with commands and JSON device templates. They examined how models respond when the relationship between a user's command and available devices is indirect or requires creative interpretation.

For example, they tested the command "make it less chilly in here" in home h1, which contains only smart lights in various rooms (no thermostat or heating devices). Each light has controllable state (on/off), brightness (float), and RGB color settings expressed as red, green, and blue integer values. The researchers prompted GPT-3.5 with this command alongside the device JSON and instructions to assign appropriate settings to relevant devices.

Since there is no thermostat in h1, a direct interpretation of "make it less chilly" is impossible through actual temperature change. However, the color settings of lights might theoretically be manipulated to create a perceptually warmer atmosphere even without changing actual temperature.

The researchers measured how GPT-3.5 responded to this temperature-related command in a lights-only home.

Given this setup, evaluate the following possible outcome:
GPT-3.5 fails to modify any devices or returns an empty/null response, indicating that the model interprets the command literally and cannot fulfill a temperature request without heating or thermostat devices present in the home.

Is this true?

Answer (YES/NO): NO